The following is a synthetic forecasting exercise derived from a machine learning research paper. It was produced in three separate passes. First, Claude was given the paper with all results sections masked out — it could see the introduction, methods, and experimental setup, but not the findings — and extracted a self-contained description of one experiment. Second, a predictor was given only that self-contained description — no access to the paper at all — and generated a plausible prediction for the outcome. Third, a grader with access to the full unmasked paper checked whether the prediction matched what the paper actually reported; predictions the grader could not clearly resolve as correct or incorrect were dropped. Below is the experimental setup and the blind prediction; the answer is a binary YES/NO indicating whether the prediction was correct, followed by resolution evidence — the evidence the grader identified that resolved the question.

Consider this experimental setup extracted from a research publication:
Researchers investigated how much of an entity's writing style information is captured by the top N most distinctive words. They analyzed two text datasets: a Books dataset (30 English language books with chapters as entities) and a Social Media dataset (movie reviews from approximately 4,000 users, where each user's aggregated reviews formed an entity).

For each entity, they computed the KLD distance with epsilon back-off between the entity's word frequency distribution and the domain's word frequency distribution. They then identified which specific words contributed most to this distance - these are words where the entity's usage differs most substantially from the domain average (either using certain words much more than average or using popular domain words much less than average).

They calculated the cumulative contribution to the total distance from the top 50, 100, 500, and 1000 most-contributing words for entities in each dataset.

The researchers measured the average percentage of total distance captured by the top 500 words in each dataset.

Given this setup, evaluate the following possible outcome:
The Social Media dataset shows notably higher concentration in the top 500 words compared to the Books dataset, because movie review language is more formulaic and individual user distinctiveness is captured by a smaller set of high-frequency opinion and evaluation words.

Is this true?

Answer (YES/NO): NO